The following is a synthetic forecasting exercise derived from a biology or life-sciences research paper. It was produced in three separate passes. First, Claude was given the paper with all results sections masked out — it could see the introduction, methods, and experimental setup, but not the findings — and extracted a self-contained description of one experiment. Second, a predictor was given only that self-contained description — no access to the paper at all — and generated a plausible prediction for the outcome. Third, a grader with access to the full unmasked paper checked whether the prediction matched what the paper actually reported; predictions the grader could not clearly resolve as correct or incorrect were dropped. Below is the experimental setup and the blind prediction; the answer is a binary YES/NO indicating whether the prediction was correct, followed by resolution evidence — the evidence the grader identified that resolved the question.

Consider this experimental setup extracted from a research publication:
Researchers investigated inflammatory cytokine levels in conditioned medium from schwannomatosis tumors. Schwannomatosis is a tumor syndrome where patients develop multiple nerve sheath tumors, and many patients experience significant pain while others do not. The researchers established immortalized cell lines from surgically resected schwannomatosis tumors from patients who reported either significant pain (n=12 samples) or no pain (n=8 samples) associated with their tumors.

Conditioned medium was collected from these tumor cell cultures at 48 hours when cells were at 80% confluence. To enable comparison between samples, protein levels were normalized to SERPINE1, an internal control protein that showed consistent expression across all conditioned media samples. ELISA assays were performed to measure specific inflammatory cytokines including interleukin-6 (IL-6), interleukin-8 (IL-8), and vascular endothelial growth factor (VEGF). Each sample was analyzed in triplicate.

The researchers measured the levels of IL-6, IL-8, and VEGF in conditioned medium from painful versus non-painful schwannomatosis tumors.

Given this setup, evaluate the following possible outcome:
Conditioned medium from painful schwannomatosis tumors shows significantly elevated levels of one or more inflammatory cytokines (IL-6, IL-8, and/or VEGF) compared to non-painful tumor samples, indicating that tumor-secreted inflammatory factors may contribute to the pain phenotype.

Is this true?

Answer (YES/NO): YES